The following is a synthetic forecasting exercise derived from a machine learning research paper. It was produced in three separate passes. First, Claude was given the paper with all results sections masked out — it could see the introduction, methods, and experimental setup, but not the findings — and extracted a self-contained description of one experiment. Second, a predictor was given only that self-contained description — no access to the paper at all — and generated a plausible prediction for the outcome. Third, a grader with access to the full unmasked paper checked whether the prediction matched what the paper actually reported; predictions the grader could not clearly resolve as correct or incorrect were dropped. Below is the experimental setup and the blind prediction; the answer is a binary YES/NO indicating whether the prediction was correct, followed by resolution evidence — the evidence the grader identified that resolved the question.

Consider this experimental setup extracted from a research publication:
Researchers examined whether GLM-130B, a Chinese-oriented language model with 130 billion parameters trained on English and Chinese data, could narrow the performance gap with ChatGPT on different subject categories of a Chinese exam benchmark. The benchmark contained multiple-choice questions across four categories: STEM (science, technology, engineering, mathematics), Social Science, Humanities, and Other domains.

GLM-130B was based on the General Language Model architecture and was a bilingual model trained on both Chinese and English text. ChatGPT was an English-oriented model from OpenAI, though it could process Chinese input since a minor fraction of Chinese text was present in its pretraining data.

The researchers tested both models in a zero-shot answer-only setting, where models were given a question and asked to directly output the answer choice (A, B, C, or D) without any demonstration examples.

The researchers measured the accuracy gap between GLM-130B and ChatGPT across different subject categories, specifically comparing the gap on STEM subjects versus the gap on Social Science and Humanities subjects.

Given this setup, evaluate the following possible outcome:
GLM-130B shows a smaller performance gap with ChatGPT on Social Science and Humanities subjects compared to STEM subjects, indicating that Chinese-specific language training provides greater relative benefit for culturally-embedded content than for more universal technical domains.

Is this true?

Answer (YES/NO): YES